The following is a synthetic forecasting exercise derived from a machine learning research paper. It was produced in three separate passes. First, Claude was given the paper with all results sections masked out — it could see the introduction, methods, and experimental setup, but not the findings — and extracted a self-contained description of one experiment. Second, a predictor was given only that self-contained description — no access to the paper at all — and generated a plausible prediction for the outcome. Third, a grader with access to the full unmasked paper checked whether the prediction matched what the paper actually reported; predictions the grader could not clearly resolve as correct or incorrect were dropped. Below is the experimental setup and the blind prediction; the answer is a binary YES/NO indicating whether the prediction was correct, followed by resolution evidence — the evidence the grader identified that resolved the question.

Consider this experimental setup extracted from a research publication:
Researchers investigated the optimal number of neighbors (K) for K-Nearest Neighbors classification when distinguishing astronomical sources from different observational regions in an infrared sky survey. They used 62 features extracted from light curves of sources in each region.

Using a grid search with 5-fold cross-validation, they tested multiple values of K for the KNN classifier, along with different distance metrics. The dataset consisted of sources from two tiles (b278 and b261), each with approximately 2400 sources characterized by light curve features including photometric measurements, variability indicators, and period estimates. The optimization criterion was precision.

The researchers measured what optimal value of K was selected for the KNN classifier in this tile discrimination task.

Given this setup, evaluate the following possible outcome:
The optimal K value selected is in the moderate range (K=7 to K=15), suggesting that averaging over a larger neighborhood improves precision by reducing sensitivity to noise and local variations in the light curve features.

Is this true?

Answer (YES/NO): NO